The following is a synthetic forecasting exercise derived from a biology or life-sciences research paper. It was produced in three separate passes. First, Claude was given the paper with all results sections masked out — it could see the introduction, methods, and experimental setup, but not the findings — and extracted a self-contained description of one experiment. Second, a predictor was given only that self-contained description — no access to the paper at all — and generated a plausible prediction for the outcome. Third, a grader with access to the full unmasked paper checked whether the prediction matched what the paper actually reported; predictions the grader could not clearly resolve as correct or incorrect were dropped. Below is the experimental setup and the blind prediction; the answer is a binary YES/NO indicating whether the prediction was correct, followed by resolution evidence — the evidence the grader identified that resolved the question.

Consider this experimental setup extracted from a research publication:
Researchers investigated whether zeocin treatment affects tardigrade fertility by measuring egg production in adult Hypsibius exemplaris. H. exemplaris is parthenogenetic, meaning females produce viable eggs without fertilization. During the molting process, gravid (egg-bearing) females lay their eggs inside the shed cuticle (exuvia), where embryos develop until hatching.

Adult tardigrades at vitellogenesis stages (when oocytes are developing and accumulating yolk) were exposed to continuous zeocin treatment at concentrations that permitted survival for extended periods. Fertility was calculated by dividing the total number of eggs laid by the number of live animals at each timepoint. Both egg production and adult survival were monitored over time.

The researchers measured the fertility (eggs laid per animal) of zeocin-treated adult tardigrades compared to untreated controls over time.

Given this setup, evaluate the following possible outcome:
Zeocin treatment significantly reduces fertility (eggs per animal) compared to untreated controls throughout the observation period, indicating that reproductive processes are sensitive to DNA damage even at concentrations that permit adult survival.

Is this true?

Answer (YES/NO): YES